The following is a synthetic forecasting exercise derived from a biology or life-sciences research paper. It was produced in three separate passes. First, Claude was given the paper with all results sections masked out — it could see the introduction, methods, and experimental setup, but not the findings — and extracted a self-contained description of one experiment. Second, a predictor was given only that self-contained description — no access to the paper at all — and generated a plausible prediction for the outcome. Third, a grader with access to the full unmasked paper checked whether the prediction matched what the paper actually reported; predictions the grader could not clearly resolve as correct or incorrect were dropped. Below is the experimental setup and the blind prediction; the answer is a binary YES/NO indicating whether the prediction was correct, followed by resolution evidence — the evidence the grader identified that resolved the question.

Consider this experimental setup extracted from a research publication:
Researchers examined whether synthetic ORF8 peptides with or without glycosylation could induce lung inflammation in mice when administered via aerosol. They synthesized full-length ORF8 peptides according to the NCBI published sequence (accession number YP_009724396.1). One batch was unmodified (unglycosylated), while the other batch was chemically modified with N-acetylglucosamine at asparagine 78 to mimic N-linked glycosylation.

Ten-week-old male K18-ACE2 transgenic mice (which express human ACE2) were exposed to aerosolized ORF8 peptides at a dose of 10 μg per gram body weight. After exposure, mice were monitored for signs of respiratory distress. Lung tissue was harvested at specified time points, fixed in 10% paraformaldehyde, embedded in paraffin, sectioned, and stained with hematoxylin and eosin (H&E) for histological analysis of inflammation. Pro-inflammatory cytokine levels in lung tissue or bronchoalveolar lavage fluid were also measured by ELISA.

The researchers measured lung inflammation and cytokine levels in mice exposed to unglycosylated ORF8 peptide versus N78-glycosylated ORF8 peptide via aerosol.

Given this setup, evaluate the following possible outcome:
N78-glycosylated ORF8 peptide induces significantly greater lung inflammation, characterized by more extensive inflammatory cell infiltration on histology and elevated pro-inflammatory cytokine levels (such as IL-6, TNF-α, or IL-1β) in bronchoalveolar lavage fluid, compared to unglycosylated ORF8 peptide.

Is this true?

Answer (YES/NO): NO